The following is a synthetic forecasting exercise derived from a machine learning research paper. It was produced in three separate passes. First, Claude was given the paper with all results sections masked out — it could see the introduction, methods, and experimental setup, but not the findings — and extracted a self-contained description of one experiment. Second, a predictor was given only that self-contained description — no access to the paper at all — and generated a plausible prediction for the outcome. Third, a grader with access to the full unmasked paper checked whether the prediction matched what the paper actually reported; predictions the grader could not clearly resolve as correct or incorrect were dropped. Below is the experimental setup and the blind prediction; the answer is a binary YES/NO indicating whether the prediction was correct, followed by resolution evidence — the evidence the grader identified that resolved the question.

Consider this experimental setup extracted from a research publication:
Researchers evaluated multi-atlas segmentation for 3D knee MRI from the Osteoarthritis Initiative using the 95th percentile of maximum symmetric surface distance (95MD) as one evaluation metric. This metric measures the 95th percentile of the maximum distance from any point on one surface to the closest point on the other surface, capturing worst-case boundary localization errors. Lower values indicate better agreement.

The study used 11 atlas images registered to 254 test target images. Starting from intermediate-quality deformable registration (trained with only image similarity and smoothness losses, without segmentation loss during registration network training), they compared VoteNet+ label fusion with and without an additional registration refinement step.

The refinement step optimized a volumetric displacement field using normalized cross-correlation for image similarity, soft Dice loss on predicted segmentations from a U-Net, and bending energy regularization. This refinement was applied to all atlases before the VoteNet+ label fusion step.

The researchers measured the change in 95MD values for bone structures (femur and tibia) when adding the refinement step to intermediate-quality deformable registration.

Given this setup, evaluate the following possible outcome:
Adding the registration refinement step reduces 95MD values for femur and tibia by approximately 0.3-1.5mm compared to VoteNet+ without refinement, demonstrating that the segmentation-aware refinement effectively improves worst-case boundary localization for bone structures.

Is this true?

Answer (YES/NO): NO